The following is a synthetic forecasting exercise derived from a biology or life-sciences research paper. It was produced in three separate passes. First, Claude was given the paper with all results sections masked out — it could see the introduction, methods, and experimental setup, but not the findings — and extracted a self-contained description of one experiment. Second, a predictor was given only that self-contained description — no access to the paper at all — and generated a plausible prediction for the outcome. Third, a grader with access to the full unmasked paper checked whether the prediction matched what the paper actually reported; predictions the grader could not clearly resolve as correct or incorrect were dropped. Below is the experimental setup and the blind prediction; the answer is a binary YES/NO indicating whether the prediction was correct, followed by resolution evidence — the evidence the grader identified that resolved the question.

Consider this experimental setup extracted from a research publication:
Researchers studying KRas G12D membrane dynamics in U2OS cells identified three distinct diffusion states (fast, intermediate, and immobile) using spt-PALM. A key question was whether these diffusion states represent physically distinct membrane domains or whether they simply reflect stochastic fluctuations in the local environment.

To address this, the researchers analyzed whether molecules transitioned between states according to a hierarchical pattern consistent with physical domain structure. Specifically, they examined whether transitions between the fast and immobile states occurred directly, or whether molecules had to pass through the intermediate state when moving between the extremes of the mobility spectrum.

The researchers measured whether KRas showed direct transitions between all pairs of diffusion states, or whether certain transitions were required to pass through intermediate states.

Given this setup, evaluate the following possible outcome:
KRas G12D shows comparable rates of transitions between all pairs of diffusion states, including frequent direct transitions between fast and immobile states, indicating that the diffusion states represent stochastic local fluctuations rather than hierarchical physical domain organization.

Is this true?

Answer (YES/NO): NO